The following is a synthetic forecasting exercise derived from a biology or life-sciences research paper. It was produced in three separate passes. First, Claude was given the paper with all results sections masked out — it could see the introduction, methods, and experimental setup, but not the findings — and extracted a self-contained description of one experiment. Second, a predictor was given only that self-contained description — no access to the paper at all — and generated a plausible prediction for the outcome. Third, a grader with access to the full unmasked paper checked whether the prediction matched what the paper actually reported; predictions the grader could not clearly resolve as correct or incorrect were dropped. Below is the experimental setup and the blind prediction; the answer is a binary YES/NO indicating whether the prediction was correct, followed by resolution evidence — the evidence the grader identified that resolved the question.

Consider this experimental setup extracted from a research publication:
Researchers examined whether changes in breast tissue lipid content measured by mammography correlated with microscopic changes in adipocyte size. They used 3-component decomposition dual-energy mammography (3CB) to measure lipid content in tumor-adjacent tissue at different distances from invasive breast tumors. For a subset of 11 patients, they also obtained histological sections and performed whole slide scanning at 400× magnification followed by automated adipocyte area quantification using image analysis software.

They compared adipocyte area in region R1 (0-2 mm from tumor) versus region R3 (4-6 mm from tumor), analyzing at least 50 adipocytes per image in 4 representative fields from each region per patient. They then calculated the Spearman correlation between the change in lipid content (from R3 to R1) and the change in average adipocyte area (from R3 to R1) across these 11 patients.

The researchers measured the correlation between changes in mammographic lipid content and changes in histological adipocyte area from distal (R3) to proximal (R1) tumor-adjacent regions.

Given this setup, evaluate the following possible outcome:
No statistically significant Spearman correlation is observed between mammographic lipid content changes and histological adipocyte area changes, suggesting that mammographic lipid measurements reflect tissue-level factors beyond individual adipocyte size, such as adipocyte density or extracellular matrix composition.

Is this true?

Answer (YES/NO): NO